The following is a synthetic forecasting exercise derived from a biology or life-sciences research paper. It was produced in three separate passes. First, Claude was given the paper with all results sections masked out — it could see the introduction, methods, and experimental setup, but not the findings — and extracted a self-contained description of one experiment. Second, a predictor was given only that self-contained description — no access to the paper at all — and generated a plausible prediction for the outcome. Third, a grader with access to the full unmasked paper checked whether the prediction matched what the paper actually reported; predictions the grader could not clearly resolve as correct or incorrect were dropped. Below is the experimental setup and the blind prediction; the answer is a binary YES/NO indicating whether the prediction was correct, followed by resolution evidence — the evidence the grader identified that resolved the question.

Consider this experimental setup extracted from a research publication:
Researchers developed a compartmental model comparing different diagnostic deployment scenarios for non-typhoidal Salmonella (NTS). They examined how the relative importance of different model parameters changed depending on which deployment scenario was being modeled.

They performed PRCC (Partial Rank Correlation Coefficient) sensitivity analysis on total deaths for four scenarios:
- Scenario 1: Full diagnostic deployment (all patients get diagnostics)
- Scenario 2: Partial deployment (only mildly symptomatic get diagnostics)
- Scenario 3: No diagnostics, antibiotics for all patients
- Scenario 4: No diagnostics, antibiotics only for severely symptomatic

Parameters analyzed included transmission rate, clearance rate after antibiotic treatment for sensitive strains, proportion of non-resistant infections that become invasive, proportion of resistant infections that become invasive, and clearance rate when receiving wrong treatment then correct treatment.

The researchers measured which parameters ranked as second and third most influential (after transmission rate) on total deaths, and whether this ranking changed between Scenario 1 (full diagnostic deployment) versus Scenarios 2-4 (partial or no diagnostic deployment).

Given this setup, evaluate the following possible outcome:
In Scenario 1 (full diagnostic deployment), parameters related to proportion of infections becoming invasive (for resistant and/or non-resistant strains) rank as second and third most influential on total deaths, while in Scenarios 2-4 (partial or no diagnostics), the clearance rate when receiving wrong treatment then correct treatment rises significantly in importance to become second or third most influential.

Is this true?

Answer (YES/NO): NO